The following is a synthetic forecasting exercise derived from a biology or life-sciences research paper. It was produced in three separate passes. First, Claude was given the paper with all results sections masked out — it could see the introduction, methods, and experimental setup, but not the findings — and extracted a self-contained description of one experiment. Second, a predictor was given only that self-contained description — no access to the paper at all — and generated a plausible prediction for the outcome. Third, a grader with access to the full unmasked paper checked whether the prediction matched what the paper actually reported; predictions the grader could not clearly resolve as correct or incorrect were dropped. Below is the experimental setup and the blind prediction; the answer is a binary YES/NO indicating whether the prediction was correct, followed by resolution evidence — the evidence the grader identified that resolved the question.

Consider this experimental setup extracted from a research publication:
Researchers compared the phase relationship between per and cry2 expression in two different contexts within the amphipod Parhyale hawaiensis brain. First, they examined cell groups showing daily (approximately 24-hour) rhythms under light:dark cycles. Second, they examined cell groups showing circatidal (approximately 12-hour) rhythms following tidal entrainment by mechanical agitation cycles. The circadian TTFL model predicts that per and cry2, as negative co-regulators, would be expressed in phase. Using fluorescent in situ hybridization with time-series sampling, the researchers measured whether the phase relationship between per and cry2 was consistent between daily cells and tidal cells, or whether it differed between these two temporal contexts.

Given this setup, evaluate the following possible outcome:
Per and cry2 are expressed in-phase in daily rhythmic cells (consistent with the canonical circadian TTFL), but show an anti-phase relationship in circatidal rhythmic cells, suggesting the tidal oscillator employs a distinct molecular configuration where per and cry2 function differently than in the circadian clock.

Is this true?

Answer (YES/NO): NO